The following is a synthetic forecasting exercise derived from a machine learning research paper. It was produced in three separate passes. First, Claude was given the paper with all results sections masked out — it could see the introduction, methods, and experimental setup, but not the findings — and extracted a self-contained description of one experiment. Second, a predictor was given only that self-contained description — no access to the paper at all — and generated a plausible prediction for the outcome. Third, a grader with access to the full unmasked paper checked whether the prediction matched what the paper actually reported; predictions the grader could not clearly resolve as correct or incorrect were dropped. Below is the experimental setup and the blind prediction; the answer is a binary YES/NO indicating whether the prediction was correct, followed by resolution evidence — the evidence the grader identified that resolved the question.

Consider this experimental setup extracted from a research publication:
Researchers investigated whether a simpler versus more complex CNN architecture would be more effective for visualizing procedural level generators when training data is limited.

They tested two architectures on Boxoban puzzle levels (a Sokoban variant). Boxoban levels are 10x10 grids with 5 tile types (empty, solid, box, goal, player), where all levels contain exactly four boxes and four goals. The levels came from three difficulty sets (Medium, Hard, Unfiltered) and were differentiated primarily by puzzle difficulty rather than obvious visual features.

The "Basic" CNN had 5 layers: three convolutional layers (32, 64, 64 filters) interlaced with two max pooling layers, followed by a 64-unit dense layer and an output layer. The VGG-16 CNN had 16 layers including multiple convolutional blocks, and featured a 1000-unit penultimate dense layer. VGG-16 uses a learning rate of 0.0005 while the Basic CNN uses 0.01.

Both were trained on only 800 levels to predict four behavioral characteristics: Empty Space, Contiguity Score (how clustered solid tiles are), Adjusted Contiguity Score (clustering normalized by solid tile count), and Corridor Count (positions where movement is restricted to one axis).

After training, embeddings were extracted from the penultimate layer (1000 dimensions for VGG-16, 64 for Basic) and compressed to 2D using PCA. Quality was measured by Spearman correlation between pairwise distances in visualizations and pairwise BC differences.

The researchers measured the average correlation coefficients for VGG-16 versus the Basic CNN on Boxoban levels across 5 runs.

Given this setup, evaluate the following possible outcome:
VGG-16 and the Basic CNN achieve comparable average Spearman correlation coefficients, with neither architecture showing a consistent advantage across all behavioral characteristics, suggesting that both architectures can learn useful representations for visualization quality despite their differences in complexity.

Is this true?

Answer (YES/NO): NO